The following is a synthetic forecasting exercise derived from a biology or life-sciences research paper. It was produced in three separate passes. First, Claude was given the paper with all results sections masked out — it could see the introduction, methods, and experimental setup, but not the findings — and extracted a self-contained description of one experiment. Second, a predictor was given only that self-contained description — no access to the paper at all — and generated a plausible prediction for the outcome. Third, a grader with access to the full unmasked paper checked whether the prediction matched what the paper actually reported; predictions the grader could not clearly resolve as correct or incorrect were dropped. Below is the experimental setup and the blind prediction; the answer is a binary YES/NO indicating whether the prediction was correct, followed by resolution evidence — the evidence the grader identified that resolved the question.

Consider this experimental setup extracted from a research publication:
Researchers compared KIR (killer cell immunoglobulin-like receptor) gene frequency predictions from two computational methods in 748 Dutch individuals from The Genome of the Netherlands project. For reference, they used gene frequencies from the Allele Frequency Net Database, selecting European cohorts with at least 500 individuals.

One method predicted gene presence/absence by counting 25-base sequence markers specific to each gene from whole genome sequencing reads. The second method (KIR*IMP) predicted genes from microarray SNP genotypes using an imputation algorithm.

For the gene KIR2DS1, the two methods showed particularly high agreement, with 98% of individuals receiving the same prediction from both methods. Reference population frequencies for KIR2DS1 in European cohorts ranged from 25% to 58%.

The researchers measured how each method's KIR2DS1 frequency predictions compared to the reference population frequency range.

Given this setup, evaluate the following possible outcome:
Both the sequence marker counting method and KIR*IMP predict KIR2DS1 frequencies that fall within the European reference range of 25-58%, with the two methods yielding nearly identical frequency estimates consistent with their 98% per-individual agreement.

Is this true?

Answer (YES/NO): NO